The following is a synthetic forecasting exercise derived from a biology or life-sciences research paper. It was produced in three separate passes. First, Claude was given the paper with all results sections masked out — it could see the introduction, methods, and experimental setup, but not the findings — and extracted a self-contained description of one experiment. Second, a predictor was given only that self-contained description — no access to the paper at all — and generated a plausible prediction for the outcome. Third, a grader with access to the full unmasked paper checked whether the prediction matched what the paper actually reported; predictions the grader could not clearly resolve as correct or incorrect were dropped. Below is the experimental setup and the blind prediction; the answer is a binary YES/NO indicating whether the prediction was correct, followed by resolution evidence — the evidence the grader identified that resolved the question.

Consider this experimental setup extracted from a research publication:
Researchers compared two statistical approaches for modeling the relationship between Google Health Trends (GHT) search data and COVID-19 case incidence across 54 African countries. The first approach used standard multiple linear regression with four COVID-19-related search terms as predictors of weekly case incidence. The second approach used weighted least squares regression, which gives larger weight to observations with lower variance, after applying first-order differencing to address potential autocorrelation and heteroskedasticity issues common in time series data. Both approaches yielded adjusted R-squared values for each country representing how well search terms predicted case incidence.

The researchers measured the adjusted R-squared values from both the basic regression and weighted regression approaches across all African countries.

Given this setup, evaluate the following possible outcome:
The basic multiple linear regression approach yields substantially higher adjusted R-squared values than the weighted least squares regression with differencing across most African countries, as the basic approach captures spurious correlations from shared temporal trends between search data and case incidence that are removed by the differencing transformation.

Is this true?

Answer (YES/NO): YES